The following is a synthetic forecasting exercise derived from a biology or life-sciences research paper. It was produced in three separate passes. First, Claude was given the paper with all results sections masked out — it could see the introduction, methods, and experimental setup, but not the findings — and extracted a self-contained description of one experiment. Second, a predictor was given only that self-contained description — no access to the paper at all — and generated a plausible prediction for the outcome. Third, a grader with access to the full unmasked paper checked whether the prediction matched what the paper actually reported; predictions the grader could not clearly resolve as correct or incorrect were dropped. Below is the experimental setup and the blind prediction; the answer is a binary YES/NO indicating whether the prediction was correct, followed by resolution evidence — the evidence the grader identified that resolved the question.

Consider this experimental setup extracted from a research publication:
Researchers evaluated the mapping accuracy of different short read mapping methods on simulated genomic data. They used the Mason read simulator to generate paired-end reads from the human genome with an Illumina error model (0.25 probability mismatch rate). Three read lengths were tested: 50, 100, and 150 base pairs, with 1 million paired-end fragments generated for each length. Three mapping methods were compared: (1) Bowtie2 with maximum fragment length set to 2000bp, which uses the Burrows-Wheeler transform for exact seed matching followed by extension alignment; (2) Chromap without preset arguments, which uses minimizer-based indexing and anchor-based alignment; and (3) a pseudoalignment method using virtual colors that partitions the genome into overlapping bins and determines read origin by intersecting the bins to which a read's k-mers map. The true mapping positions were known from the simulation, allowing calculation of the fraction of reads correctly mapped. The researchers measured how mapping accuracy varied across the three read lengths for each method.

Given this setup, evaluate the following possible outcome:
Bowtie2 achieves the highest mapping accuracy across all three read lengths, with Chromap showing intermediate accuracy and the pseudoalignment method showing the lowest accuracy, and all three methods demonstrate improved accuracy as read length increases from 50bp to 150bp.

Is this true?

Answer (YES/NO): YES